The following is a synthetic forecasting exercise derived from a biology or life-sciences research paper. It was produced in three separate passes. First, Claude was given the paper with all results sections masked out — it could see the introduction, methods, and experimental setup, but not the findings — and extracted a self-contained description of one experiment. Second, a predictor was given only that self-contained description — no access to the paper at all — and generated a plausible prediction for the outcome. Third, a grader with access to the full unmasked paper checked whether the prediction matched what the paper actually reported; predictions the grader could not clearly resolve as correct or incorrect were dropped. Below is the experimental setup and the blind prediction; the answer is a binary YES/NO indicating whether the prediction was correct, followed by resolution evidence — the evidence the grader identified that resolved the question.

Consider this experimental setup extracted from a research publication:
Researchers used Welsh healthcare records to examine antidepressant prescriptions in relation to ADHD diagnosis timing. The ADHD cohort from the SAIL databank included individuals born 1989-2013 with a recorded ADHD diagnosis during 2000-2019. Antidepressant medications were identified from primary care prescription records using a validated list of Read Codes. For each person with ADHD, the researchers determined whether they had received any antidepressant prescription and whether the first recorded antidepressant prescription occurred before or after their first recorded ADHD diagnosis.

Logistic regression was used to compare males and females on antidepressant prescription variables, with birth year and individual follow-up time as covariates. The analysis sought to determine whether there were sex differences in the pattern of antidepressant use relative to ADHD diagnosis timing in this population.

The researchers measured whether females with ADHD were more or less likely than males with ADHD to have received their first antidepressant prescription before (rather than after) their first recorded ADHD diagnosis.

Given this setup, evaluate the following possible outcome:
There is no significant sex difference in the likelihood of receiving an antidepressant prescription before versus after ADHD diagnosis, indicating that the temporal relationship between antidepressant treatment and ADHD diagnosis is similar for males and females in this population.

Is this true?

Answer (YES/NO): NO